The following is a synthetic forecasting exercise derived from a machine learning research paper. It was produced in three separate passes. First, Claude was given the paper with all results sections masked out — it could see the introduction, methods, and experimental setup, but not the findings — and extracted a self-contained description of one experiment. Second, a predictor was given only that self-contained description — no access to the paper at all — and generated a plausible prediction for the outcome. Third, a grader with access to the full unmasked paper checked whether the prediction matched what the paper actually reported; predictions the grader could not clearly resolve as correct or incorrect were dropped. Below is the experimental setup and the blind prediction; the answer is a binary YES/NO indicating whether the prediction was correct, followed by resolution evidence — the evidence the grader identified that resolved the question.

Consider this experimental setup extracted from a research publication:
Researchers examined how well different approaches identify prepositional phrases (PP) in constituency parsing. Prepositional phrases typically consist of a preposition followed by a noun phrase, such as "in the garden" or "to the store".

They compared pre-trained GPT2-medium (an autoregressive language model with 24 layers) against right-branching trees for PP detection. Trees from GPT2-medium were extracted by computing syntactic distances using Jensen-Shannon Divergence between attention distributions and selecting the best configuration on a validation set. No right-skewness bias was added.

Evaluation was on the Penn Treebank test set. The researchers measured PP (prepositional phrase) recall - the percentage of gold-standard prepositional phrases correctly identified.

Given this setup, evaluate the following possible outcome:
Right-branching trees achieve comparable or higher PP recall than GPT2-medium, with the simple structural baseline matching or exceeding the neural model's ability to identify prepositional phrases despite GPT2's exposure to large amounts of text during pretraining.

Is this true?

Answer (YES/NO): NO